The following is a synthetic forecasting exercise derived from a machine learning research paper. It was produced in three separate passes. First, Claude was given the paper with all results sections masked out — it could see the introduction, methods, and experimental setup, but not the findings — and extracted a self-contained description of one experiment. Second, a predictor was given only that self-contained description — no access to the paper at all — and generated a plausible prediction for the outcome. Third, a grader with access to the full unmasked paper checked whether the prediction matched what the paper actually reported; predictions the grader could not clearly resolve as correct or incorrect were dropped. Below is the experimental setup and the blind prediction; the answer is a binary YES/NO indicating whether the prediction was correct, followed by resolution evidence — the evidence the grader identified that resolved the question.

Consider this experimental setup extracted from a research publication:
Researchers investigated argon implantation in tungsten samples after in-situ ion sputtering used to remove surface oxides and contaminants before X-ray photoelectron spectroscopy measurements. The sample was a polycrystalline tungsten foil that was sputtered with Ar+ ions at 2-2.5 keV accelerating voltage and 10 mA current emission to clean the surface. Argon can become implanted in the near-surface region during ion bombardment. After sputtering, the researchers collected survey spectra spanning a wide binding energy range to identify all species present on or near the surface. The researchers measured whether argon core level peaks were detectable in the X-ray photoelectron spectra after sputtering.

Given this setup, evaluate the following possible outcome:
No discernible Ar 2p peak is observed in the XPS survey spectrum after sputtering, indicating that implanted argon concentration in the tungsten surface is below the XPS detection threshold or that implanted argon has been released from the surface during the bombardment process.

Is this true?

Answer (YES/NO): NO